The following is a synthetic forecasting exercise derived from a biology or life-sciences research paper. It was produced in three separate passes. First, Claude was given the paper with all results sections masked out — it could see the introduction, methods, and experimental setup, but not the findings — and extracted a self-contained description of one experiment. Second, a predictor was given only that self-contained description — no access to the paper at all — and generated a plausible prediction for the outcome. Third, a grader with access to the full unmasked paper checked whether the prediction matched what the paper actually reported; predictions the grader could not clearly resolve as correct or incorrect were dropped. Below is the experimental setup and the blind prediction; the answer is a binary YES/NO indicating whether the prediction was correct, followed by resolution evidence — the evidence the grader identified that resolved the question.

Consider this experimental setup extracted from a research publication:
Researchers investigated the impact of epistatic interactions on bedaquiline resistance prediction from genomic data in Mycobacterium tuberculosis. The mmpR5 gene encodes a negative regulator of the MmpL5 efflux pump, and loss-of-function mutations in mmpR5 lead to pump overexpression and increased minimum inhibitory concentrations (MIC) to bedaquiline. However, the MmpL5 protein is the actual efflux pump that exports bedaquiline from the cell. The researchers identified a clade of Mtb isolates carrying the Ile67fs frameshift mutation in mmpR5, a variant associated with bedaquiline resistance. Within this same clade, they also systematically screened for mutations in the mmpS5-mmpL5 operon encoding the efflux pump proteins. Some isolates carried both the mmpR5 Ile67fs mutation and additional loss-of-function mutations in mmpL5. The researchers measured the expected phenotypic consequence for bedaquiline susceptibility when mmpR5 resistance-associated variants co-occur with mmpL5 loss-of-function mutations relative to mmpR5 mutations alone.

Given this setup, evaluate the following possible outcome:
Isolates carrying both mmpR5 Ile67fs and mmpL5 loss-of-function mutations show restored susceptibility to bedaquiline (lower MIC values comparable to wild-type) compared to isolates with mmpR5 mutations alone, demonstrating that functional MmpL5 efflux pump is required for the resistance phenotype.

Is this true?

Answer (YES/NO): YES